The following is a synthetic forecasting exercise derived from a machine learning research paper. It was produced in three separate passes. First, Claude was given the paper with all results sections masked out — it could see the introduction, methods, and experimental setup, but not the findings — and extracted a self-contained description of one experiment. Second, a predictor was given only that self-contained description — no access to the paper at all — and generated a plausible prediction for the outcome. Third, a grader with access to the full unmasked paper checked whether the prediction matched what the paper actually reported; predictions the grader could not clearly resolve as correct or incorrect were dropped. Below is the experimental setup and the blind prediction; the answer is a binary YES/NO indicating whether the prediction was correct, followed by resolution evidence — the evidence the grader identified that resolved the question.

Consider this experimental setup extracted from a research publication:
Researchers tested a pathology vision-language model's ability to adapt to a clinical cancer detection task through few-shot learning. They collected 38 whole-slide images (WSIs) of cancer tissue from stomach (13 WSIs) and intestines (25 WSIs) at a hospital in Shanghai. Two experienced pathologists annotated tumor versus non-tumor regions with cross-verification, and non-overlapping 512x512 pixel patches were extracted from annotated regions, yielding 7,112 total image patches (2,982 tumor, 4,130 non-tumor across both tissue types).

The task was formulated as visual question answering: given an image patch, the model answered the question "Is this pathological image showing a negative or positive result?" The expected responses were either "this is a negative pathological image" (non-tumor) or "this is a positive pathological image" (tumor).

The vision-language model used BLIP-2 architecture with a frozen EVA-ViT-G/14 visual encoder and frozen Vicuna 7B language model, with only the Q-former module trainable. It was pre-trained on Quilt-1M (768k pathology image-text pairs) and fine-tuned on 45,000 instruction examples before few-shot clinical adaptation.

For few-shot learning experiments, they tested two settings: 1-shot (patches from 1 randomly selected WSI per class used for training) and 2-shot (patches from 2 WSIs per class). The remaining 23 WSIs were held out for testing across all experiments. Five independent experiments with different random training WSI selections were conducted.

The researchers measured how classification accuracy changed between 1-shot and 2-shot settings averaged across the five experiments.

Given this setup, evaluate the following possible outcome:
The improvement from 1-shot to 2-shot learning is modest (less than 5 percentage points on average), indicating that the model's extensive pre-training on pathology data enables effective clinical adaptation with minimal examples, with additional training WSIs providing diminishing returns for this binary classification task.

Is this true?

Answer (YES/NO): NO